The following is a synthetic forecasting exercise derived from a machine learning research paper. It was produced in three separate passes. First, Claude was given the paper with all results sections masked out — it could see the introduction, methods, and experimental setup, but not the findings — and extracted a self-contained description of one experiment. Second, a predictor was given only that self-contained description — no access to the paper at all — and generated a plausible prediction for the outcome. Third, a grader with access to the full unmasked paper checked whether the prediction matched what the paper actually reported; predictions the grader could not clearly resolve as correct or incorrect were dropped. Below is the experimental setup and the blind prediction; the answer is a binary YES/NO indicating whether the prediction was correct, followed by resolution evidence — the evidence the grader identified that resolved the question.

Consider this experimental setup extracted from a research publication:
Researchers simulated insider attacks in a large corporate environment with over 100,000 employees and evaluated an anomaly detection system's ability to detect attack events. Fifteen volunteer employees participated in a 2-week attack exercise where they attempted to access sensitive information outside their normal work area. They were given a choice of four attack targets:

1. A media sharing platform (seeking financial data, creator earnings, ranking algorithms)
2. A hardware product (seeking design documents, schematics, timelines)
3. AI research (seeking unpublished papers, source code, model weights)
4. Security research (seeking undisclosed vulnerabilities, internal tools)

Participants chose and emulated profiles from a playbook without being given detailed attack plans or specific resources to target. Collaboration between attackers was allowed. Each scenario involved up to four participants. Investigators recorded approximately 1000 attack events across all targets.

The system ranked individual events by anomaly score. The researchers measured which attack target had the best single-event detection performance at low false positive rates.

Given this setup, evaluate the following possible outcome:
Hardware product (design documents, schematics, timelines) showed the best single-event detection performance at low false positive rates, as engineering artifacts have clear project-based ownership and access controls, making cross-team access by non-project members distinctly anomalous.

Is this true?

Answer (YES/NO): YES